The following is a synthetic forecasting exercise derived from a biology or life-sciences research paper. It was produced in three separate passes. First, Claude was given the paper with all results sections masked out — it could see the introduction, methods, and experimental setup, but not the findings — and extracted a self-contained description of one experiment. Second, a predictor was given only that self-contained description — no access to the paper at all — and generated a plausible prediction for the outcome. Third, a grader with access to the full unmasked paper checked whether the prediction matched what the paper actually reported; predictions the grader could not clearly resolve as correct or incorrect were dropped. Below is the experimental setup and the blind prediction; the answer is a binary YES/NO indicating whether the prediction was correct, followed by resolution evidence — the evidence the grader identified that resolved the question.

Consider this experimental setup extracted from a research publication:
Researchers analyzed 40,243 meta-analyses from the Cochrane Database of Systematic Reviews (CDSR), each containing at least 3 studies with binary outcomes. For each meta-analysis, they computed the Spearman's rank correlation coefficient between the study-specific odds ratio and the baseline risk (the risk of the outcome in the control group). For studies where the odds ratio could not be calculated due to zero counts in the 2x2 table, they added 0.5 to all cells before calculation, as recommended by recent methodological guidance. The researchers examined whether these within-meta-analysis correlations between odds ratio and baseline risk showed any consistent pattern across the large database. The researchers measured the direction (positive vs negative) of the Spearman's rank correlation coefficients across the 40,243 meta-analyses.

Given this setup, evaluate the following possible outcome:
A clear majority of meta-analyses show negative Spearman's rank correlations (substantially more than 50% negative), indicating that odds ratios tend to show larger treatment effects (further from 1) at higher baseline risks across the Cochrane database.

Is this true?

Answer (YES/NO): NO